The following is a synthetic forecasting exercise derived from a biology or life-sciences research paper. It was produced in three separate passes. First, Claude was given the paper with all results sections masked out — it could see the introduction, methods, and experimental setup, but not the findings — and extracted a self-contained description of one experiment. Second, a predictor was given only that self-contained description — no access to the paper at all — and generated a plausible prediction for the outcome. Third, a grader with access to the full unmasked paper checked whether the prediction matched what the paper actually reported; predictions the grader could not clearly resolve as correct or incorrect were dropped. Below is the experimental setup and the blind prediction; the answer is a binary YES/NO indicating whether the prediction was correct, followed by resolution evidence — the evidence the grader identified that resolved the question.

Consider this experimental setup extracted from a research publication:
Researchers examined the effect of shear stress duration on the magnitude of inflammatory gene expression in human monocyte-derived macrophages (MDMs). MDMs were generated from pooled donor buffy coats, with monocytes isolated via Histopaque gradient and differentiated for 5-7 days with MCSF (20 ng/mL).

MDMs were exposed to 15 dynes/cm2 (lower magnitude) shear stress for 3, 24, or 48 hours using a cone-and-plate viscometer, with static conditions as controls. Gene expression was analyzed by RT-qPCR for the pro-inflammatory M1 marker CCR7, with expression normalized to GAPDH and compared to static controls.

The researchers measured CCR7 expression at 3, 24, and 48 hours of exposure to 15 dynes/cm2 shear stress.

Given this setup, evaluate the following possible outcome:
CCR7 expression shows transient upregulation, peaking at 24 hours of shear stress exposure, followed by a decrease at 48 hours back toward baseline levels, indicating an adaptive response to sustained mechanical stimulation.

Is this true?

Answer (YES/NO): NO